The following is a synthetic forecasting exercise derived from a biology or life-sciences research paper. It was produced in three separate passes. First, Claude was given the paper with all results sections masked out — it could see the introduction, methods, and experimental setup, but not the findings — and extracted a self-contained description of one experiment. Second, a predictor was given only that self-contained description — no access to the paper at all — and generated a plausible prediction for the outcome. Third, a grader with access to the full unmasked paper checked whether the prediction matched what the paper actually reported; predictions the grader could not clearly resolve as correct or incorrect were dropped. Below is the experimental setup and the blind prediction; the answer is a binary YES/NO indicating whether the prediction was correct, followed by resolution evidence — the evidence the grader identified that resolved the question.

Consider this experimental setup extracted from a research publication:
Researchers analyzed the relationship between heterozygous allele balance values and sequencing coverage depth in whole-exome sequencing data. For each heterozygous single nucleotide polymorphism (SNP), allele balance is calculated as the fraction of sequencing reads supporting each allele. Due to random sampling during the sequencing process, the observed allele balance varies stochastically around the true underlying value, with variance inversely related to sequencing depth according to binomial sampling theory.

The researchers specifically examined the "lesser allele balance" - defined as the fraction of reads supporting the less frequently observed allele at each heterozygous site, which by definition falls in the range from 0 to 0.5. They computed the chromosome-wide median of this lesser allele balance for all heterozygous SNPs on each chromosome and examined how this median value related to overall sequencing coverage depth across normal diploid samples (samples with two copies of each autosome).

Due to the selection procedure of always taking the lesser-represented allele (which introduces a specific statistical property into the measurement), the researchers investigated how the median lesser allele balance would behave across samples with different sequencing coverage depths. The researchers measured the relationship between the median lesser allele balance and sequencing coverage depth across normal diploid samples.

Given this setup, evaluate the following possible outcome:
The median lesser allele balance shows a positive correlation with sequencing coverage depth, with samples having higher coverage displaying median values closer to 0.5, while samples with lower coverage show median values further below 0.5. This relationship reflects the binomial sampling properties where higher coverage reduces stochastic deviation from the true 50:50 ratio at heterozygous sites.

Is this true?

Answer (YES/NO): YES